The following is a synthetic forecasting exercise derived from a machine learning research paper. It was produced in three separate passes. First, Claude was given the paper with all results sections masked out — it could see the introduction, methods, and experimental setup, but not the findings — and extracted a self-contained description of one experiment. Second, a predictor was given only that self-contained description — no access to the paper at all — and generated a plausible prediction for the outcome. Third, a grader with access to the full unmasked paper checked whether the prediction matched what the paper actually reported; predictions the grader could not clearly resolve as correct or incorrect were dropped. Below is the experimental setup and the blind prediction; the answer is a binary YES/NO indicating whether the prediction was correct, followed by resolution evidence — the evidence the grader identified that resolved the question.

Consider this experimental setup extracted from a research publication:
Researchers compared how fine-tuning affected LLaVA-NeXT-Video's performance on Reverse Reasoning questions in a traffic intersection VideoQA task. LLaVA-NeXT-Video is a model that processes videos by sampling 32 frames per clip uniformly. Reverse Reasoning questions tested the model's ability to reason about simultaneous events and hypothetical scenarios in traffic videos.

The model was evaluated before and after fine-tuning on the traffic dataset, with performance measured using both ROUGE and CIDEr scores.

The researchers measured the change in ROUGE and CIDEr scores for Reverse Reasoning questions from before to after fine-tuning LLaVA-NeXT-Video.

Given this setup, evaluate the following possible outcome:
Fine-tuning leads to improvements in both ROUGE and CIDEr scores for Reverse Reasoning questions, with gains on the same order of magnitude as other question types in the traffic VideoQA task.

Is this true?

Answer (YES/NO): NO